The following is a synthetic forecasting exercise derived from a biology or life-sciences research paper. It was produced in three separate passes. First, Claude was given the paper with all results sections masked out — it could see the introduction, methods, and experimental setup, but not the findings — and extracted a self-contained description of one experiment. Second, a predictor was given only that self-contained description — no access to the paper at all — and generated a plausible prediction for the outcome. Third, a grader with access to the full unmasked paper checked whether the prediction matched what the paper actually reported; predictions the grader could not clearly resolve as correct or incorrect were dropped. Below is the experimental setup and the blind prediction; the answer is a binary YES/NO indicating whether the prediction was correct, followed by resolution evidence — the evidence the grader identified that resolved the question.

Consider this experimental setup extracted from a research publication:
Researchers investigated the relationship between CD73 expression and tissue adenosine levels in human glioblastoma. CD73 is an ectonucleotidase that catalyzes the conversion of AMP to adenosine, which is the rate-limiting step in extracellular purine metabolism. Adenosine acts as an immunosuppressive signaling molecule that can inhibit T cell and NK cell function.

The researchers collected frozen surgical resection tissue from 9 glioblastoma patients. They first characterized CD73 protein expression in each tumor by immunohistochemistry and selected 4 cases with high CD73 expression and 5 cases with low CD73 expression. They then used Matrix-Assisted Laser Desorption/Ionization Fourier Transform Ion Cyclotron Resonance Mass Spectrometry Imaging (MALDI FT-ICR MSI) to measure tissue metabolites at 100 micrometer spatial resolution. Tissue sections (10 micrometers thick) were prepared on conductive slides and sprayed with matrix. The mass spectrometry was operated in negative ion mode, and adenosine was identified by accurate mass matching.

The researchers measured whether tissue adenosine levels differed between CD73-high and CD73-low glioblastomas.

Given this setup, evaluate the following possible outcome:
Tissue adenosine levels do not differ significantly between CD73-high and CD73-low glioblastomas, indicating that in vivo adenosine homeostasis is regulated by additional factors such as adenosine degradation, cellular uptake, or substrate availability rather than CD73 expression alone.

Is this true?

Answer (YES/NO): NO